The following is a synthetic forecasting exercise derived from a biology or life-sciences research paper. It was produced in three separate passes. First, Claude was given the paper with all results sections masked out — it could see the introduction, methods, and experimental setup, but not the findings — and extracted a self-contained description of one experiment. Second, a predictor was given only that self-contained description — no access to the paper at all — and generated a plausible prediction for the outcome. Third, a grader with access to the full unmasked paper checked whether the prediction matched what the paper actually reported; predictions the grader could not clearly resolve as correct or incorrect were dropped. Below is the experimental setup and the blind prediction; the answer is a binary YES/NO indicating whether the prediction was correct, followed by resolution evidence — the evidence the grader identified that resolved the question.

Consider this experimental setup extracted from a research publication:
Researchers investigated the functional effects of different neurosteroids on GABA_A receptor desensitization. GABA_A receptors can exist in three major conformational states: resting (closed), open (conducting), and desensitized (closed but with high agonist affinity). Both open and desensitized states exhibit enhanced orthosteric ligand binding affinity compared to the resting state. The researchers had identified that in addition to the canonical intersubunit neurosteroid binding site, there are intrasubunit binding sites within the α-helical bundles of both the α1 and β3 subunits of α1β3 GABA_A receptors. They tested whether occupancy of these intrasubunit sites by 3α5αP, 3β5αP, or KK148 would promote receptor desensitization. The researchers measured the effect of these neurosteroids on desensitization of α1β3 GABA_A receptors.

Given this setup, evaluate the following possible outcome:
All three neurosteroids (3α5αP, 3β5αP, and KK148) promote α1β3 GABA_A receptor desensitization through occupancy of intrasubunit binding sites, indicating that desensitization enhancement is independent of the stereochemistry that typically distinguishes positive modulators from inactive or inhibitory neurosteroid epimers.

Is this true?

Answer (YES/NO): YES